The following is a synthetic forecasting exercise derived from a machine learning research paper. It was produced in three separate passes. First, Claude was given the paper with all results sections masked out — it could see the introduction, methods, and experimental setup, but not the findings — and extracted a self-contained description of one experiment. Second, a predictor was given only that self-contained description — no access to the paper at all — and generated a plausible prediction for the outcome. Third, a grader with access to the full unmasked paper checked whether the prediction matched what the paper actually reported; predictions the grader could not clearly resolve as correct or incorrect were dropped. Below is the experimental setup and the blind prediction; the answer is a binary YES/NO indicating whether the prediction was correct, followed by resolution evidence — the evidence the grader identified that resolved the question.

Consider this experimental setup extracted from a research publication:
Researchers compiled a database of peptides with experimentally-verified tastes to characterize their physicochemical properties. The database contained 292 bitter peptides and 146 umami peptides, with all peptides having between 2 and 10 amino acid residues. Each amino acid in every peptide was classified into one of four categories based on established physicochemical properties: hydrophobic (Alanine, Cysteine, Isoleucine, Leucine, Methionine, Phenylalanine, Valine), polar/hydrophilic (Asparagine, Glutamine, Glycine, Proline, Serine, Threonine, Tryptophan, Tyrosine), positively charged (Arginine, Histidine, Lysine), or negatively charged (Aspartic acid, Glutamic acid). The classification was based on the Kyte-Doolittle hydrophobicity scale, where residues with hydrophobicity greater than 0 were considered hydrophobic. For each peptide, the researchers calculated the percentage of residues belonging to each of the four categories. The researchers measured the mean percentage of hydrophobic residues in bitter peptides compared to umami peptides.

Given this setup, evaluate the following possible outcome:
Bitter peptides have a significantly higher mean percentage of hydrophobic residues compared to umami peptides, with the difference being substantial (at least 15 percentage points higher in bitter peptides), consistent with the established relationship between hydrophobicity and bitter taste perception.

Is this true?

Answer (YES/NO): NO